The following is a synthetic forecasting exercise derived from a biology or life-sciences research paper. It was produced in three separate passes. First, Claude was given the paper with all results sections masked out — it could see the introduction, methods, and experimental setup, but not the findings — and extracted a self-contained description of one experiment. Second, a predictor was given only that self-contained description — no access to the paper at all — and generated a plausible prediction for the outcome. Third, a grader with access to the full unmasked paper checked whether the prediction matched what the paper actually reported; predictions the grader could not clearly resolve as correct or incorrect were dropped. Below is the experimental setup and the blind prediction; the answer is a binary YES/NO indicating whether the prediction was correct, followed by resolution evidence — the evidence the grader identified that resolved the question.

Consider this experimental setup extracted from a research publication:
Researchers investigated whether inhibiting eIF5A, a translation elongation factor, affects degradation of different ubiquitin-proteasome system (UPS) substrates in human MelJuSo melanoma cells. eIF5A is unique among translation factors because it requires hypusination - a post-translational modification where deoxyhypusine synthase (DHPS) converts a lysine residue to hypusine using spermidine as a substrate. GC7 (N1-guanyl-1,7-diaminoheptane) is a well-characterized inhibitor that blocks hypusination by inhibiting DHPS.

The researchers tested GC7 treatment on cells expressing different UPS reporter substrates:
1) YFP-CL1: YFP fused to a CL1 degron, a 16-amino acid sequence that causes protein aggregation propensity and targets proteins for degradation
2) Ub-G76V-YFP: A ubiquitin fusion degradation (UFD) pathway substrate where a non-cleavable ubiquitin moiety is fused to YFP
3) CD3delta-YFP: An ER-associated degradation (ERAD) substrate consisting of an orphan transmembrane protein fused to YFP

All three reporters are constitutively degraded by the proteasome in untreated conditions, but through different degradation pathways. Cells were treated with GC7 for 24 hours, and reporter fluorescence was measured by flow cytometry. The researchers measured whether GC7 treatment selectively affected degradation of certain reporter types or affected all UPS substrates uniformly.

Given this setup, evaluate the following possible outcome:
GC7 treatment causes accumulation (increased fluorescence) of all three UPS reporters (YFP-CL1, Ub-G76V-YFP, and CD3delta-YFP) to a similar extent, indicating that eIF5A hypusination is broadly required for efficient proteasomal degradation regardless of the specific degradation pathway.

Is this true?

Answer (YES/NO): NO